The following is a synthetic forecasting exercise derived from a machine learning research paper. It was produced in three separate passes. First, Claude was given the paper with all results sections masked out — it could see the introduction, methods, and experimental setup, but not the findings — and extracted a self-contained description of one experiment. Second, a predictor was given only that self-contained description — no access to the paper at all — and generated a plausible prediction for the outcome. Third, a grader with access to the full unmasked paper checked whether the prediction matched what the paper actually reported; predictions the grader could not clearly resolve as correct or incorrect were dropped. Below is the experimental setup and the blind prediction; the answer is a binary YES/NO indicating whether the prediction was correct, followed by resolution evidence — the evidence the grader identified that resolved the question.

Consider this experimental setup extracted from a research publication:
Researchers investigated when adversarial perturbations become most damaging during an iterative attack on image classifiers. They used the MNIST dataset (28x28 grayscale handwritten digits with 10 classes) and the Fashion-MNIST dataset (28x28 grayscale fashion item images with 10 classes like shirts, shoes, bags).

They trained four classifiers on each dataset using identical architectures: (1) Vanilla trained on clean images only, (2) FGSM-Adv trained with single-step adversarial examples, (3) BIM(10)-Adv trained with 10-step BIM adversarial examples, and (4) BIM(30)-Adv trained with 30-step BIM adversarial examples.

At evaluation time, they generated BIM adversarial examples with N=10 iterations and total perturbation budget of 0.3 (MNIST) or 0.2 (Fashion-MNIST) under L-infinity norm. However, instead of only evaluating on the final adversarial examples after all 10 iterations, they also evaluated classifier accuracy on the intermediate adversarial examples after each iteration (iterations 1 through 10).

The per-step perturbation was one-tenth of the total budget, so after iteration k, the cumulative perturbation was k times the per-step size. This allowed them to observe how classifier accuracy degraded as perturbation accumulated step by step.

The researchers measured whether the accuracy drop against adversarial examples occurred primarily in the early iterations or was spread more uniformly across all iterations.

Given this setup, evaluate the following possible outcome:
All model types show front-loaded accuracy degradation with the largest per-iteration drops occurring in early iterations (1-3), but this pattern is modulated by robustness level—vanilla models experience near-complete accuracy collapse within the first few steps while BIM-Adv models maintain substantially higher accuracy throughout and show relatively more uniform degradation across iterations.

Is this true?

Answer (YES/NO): NO